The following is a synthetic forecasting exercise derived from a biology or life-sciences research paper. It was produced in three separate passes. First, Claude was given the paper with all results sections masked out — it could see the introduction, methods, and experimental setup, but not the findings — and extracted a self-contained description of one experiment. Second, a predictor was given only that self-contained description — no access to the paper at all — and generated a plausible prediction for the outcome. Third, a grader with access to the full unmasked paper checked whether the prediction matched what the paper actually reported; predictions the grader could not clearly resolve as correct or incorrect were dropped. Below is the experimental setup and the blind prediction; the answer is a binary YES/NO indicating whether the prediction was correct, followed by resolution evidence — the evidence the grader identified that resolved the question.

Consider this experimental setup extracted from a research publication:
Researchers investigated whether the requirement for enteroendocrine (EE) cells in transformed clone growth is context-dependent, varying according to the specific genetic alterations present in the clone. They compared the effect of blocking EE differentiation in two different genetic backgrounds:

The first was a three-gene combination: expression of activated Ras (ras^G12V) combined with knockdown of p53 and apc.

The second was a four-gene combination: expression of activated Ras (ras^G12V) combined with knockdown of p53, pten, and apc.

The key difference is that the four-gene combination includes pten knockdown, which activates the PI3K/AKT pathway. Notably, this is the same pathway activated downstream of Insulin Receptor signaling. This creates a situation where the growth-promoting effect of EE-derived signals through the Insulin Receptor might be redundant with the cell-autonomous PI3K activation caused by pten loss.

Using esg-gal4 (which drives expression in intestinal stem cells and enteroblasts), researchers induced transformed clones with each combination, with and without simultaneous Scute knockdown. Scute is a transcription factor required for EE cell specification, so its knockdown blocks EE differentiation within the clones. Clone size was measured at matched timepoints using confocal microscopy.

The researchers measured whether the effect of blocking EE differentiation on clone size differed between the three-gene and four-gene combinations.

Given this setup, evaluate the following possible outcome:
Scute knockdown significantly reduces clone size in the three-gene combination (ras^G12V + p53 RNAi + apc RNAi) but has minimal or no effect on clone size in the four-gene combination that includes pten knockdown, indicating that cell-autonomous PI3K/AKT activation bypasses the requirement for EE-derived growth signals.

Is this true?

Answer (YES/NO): NO